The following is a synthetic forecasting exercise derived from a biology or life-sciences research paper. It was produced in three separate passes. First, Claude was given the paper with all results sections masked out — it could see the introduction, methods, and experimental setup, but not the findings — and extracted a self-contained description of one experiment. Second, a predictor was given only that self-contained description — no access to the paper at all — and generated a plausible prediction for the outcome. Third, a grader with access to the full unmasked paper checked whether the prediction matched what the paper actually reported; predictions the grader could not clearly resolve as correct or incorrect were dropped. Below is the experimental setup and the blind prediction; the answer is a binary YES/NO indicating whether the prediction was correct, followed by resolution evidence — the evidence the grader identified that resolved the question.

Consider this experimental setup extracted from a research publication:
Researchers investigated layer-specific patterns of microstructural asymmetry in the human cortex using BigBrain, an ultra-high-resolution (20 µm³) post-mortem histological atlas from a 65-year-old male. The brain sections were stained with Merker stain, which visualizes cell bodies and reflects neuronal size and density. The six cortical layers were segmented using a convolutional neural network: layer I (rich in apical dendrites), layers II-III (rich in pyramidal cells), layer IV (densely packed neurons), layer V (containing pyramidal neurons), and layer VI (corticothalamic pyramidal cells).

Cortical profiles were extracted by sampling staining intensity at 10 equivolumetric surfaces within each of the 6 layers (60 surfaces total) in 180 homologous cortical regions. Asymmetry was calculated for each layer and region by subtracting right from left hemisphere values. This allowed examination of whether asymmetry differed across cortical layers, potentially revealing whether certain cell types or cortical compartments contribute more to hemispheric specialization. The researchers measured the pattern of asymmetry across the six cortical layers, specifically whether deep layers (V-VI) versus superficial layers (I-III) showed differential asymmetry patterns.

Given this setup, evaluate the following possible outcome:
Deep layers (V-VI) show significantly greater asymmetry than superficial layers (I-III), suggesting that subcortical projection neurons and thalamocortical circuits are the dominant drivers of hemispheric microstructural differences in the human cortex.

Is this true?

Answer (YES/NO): NO